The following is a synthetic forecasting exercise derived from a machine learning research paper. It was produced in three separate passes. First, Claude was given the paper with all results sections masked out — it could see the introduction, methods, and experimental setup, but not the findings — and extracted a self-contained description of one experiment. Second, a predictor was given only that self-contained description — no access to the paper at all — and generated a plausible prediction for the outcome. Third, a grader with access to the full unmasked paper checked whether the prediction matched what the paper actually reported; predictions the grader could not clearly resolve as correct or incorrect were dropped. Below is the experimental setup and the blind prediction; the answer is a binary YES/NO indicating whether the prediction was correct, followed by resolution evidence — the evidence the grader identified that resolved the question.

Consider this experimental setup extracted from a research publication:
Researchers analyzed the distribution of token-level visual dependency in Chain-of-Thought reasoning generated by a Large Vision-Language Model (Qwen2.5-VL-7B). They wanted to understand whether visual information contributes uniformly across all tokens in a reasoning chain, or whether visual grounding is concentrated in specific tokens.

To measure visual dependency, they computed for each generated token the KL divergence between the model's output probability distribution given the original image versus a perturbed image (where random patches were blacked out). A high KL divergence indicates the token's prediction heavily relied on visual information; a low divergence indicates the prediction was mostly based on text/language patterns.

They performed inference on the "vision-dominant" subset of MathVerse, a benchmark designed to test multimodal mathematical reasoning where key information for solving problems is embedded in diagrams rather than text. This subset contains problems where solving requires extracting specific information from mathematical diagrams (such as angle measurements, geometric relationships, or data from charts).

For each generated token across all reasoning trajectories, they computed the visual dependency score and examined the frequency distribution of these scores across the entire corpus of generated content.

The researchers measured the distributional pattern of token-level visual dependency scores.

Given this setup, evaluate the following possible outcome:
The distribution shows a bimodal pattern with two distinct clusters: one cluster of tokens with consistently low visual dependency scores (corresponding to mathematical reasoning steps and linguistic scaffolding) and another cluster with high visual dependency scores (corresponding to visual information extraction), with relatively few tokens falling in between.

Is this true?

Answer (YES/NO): NO